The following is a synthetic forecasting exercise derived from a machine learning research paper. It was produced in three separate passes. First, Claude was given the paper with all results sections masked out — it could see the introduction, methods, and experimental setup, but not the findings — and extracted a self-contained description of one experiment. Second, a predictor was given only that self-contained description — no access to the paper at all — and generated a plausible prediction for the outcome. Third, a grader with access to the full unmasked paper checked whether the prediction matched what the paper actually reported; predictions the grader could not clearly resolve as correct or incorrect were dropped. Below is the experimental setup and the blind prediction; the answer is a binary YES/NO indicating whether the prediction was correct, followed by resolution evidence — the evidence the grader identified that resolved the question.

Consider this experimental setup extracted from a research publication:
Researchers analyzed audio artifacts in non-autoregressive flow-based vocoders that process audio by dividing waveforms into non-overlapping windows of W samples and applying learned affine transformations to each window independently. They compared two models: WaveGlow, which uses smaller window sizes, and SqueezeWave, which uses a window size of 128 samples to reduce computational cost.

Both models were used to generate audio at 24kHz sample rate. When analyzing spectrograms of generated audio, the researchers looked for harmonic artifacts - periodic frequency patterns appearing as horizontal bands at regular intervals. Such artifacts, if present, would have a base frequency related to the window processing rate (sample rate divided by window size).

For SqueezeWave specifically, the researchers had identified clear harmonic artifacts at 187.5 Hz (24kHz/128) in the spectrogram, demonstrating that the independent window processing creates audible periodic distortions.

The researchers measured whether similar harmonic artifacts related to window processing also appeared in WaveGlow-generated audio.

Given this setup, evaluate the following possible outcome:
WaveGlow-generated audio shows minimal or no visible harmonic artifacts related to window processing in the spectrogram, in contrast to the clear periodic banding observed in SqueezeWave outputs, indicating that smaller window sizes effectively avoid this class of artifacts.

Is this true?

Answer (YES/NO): NO